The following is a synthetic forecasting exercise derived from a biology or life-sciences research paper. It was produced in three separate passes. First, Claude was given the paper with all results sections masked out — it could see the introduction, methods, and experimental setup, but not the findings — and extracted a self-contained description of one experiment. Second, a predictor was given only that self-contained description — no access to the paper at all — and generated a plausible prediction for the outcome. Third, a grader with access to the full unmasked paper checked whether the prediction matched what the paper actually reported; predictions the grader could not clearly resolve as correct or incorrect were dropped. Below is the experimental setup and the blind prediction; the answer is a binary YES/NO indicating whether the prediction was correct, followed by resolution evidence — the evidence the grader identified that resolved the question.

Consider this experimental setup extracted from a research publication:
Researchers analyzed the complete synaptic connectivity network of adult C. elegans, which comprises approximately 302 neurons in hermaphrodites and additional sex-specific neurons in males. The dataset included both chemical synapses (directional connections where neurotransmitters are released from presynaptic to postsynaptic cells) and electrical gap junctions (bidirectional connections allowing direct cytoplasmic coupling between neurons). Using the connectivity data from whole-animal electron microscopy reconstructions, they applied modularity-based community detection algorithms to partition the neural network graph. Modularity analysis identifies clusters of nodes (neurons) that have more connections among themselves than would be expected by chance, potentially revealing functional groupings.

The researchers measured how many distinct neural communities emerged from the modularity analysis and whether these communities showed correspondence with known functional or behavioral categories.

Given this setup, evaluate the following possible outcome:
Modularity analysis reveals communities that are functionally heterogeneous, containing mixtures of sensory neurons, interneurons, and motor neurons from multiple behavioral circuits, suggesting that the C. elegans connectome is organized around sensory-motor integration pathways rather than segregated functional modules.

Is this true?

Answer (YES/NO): NO